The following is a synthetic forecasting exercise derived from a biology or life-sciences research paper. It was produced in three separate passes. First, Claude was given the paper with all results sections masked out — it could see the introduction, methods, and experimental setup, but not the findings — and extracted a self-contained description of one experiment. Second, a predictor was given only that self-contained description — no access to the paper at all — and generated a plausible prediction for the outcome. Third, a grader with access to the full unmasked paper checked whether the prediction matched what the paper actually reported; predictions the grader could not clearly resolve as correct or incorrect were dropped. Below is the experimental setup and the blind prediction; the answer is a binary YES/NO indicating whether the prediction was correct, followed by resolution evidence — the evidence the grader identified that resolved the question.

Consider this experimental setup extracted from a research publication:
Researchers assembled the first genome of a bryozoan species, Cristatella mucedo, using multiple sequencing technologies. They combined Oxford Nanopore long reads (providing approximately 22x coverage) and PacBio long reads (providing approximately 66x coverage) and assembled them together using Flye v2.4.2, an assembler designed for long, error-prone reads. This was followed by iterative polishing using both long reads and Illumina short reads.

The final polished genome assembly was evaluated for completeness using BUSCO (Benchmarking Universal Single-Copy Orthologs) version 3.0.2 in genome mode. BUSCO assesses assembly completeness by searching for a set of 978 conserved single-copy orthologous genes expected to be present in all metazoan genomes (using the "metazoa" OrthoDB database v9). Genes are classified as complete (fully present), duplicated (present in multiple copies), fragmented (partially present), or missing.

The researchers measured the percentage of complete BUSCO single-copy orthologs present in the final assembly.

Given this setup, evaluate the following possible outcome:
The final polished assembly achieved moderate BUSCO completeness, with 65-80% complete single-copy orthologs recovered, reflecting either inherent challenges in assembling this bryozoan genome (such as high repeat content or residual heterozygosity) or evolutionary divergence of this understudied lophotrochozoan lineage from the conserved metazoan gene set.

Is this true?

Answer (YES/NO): NO